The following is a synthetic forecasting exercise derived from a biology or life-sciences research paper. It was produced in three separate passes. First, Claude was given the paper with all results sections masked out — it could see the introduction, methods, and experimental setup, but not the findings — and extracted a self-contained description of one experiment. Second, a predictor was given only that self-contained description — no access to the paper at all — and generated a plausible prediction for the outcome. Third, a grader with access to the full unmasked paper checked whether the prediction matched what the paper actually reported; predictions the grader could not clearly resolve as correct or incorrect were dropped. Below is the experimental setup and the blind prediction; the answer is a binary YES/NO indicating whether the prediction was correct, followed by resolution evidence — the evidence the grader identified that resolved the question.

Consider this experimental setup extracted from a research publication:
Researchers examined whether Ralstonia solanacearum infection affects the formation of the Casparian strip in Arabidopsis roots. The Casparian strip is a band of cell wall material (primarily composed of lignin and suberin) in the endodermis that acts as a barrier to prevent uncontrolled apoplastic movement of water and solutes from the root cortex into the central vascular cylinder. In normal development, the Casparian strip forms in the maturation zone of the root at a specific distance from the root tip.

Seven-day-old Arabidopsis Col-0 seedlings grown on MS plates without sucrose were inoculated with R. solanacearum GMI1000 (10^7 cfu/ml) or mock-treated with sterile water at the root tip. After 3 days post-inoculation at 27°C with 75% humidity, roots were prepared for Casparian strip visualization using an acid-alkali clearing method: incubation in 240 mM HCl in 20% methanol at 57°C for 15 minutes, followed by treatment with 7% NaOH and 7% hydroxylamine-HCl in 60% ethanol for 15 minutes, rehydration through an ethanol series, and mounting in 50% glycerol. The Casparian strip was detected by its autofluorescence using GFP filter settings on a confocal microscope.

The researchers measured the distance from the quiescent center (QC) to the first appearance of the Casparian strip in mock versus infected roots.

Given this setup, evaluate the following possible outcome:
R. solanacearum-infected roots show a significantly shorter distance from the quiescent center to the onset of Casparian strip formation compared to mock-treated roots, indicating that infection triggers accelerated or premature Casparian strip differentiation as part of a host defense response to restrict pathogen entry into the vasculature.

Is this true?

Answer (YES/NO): NO